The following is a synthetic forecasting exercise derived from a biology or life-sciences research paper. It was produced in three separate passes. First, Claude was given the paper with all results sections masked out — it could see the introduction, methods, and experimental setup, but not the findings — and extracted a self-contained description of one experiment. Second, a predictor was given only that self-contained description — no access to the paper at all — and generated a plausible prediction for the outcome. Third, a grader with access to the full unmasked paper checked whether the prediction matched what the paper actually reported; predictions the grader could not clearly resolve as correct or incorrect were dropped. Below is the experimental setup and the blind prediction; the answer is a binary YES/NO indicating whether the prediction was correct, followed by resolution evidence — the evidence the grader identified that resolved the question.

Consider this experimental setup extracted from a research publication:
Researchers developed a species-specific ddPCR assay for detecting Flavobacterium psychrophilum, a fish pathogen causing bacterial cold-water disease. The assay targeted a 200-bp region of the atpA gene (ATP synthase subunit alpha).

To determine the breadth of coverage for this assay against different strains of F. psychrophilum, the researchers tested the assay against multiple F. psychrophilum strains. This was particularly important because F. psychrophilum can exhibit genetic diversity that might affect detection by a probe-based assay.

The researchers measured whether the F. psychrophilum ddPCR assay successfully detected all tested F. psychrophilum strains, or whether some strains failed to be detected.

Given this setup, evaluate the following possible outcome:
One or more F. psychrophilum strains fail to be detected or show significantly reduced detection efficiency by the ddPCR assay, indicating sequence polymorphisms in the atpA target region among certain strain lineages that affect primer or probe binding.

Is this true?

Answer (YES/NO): NO